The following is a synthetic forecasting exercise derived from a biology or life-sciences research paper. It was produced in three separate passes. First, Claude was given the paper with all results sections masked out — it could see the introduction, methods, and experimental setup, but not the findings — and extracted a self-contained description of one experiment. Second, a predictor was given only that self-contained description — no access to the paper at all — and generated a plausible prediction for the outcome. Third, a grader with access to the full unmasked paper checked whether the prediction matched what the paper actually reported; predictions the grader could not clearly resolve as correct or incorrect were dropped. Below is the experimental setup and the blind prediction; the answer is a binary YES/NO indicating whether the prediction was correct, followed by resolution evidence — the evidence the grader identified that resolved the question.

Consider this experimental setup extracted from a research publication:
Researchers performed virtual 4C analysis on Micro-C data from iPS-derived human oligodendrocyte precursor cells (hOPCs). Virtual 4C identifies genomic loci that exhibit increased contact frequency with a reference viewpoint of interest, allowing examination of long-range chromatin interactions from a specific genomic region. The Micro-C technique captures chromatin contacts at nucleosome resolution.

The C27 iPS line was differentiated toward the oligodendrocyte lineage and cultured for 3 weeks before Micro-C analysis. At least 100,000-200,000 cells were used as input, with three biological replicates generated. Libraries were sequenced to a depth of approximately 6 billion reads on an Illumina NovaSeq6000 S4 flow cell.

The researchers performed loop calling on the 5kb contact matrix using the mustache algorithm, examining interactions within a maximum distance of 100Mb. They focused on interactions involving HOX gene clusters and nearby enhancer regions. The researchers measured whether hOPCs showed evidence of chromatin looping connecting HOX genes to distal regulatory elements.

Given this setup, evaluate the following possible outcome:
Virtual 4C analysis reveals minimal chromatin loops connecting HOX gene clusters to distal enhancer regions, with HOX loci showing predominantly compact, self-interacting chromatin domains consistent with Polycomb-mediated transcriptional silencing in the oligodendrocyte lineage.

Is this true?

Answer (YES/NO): NO